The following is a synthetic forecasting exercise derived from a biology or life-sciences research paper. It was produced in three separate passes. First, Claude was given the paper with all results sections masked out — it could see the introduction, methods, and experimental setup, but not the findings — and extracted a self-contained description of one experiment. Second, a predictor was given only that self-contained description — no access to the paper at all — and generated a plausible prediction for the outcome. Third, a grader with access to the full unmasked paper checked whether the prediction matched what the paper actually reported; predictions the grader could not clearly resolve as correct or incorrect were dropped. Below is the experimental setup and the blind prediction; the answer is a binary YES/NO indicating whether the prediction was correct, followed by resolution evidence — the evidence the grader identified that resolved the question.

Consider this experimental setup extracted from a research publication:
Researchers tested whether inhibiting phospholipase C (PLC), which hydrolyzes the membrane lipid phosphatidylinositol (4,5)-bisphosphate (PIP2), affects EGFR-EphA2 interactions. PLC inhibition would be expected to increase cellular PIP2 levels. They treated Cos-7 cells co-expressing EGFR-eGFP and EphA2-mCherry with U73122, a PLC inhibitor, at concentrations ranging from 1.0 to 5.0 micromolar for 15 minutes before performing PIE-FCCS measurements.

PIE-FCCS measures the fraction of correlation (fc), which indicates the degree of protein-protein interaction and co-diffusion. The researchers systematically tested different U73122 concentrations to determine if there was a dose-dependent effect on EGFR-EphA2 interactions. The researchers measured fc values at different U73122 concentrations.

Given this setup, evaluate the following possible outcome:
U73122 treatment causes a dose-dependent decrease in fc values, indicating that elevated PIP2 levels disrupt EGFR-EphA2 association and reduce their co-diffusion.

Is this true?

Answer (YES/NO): NO